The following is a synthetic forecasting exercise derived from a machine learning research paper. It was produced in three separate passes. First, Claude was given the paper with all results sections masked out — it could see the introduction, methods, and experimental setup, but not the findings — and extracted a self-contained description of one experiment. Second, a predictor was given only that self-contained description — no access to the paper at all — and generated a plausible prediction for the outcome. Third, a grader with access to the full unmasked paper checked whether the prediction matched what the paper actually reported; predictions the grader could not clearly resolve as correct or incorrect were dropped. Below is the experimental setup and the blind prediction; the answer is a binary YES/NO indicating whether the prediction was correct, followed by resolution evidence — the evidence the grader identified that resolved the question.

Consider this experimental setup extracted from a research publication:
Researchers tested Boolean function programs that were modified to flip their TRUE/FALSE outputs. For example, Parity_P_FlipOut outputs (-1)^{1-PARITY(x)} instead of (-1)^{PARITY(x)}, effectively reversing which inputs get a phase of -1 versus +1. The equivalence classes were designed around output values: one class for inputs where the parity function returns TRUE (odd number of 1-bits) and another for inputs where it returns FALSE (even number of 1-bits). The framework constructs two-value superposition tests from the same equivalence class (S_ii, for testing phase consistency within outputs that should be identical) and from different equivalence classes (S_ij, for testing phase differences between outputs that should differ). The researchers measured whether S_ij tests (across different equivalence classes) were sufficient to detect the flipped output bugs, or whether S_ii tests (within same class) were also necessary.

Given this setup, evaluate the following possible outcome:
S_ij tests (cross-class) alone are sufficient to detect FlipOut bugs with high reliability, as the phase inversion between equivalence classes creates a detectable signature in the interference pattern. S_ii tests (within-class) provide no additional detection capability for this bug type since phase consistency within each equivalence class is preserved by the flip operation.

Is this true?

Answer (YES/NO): NO